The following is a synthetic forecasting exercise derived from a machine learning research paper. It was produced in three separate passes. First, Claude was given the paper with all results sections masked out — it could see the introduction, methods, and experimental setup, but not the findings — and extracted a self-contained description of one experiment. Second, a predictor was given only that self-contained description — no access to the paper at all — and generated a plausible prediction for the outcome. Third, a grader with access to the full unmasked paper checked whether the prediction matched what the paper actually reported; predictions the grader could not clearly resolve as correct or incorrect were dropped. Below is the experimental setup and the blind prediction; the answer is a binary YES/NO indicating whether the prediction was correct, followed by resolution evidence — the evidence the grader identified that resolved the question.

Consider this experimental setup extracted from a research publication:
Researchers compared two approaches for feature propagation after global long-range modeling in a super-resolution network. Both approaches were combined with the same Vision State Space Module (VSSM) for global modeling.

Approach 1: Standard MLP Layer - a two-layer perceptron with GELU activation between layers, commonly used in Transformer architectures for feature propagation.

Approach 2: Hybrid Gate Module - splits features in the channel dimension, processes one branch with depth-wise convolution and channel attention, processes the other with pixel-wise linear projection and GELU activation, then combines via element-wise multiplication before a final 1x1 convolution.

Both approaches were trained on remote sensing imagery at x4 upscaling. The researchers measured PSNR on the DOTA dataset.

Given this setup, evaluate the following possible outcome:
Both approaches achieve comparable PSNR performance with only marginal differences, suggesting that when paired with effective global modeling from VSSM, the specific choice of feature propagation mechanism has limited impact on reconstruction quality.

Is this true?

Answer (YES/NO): NO